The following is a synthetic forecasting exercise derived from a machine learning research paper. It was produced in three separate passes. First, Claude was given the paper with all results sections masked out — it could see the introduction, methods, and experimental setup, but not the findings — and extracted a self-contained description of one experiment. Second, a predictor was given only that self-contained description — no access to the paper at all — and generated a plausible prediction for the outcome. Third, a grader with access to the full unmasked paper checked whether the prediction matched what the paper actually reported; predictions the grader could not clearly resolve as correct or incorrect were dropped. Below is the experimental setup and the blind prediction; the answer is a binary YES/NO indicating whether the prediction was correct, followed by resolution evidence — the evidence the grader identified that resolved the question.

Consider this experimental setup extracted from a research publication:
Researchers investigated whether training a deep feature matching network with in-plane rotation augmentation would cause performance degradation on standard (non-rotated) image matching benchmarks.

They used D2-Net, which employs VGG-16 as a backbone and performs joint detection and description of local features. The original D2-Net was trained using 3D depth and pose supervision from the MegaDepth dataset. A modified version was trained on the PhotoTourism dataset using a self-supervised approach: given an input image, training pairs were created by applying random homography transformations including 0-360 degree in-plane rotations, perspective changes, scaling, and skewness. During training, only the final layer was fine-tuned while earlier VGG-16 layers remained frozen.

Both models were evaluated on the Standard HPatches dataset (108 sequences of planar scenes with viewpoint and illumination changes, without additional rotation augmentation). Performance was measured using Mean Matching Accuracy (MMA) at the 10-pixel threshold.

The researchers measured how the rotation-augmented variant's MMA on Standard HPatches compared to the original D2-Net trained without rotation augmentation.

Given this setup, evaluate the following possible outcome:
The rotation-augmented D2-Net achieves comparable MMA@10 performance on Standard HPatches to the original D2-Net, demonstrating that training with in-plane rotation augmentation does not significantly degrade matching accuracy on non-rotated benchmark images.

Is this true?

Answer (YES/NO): NO